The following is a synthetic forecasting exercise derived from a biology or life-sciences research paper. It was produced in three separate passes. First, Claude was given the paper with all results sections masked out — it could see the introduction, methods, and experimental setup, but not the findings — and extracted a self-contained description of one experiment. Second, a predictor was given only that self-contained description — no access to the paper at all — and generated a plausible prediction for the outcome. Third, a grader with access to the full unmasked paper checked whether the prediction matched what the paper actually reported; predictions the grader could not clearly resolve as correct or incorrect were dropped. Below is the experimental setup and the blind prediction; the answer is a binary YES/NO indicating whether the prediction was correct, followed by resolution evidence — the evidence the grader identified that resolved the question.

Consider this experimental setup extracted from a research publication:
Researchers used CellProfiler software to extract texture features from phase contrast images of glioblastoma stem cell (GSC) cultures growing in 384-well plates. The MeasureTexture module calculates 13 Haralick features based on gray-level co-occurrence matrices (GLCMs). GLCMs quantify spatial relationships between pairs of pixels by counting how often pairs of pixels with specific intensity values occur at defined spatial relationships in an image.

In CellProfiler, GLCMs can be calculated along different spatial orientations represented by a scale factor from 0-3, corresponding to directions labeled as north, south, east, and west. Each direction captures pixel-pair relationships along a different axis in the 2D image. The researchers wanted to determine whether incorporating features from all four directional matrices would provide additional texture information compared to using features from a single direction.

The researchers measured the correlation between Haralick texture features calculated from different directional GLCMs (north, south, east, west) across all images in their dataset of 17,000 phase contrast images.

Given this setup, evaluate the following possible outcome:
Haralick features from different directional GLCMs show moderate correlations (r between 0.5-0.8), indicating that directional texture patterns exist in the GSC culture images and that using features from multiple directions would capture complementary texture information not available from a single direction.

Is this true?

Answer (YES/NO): NO